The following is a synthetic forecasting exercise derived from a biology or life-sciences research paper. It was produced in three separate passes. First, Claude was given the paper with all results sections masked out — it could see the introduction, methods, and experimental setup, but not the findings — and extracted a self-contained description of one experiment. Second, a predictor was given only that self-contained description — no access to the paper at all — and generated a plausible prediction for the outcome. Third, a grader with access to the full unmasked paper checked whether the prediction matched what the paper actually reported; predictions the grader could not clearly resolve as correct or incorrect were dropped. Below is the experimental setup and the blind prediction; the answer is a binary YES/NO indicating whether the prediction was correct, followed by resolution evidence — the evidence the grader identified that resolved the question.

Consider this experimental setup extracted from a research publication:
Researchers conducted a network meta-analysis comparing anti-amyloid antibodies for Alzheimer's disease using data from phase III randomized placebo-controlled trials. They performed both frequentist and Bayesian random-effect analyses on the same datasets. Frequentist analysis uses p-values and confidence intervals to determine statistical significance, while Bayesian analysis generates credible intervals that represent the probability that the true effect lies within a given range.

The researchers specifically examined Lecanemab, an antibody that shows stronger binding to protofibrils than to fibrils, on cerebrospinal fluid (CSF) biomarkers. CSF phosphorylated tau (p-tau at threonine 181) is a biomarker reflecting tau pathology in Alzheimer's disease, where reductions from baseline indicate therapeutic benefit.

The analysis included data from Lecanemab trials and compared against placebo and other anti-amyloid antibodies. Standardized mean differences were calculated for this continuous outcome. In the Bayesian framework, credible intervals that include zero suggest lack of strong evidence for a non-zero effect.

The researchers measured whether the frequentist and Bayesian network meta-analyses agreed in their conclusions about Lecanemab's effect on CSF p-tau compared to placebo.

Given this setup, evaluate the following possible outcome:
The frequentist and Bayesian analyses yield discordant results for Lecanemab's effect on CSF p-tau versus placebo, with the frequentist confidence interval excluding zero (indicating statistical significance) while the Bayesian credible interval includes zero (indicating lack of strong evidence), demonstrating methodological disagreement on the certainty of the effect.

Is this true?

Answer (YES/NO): YES